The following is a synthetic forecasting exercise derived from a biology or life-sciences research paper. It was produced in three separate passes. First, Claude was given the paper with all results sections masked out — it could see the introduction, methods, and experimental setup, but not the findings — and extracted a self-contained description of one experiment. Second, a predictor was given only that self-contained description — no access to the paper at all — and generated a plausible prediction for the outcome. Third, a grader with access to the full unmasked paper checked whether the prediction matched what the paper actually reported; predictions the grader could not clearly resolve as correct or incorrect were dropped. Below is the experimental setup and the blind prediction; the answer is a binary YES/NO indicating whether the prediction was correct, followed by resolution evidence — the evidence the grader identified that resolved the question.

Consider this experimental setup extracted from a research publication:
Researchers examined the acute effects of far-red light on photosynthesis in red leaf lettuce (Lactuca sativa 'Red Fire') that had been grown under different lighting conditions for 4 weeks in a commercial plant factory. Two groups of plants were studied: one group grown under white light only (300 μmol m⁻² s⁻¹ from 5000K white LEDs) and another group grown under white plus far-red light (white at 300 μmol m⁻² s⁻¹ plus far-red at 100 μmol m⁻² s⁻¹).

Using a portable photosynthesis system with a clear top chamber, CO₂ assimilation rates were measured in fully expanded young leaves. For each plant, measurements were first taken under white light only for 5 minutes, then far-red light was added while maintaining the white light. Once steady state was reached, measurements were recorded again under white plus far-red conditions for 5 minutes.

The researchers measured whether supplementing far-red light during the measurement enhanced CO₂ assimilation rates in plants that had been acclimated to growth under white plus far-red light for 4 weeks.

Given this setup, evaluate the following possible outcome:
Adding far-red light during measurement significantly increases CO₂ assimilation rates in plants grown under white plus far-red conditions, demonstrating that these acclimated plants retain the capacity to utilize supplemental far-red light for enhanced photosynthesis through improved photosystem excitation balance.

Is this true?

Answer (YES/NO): NO